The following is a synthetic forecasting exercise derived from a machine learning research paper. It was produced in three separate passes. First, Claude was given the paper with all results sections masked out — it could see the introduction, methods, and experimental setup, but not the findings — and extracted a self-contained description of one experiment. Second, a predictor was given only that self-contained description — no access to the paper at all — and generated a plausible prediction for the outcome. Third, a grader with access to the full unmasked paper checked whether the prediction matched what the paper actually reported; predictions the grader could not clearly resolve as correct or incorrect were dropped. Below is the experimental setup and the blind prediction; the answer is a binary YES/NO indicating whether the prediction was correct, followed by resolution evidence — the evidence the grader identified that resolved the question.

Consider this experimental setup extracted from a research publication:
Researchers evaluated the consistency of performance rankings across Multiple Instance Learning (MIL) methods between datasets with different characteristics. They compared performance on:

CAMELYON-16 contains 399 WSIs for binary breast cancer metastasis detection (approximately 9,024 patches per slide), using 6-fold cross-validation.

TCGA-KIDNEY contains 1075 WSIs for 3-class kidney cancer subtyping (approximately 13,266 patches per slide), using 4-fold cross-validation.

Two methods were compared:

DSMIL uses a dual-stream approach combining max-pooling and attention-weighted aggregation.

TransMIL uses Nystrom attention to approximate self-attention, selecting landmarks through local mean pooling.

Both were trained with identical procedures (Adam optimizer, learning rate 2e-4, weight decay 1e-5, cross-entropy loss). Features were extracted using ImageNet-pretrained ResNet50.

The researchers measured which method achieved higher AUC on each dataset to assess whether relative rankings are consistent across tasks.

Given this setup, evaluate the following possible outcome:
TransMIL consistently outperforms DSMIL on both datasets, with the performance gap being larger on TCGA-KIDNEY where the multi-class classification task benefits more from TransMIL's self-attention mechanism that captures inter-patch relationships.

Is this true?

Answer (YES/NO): NO